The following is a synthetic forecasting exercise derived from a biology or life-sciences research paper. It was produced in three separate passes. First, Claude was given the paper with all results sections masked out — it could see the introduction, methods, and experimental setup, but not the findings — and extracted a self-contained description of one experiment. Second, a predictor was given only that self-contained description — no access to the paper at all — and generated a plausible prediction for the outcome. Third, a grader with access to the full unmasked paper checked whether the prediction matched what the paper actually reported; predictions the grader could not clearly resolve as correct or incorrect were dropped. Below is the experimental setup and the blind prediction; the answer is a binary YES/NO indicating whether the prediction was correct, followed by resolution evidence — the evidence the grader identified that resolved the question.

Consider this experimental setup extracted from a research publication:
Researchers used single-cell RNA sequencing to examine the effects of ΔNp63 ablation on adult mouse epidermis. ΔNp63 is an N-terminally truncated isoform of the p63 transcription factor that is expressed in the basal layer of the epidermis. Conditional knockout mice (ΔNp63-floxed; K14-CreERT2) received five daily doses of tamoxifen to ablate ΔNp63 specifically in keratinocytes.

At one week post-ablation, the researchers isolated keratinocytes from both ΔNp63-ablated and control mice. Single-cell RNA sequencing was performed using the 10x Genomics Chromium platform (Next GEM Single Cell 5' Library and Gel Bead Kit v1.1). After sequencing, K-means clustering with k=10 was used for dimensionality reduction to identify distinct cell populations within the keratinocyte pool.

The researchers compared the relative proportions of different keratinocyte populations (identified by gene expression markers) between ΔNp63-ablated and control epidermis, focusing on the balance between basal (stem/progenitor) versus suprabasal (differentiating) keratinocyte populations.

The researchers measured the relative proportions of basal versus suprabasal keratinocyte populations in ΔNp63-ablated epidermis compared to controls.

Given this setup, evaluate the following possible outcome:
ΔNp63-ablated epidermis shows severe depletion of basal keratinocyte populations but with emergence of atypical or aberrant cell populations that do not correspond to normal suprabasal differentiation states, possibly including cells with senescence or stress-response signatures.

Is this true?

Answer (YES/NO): NO